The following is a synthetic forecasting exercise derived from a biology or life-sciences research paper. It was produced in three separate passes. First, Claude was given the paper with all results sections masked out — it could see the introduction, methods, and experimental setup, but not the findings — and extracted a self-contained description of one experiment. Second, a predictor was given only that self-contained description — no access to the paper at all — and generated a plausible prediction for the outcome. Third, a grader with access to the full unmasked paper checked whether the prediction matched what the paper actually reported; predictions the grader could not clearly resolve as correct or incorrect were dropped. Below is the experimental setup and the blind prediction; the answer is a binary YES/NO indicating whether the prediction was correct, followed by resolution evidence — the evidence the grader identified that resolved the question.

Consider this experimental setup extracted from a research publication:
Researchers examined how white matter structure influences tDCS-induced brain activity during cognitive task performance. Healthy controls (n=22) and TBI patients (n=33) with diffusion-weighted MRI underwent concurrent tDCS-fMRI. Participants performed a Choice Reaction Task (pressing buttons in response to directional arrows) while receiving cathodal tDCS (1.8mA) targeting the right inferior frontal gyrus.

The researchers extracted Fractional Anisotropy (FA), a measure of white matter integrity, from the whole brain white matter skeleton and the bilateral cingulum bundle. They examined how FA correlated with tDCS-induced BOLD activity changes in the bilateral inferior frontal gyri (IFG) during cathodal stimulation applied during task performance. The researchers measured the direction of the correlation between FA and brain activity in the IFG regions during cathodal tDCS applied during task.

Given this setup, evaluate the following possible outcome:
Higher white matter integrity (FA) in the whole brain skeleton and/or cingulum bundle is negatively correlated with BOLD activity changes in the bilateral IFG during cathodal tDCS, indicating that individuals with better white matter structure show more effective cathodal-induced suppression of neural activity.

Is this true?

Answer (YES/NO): YES